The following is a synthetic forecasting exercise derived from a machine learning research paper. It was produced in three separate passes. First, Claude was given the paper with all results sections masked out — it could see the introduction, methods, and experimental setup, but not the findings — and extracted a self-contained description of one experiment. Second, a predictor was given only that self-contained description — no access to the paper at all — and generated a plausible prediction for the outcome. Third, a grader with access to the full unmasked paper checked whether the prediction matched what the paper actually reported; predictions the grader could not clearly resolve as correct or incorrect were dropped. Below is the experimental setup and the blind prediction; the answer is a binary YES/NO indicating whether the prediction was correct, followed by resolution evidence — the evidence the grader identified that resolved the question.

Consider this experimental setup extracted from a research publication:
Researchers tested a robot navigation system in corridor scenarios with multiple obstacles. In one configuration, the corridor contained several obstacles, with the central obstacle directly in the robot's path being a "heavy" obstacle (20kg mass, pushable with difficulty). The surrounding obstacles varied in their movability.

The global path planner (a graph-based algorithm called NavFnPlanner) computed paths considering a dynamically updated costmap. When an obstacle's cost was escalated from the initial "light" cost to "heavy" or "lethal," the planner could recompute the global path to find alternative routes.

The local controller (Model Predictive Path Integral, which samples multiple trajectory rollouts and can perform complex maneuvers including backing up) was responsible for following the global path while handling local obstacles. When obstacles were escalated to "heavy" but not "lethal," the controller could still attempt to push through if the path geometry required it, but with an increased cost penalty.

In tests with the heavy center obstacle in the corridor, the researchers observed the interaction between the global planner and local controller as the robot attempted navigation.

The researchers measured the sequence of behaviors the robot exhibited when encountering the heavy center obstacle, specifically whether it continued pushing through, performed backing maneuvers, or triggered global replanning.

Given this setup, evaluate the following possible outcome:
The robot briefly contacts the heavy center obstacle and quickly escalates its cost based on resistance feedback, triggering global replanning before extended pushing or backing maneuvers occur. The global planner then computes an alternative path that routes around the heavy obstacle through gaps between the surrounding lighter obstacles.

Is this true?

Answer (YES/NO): NO